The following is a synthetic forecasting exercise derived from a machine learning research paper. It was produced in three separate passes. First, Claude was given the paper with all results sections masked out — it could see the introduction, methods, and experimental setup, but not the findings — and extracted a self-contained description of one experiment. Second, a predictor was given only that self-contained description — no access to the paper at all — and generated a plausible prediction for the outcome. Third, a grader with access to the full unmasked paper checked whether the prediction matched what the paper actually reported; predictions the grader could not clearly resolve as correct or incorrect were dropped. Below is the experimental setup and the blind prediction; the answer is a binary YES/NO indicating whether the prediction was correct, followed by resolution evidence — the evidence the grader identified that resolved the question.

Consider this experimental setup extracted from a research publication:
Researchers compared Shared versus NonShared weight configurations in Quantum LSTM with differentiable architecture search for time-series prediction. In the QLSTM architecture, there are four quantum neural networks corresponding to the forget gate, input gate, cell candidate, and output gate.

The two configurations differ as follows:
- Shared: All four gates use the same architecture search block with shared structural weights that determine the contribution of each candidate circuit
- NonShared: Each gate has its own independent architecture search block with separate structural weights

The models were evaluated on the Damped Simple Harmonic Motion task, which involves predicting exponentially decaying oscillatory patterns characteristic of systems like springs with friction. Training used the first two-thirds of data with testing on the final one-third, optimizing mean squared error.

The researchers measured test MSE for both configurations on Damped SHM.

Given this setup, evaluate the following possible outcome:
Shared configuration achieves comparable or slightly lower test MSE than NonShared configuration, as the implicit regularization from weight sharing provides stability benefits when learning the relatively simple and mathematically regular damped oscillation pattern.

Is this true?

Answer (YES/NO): NO